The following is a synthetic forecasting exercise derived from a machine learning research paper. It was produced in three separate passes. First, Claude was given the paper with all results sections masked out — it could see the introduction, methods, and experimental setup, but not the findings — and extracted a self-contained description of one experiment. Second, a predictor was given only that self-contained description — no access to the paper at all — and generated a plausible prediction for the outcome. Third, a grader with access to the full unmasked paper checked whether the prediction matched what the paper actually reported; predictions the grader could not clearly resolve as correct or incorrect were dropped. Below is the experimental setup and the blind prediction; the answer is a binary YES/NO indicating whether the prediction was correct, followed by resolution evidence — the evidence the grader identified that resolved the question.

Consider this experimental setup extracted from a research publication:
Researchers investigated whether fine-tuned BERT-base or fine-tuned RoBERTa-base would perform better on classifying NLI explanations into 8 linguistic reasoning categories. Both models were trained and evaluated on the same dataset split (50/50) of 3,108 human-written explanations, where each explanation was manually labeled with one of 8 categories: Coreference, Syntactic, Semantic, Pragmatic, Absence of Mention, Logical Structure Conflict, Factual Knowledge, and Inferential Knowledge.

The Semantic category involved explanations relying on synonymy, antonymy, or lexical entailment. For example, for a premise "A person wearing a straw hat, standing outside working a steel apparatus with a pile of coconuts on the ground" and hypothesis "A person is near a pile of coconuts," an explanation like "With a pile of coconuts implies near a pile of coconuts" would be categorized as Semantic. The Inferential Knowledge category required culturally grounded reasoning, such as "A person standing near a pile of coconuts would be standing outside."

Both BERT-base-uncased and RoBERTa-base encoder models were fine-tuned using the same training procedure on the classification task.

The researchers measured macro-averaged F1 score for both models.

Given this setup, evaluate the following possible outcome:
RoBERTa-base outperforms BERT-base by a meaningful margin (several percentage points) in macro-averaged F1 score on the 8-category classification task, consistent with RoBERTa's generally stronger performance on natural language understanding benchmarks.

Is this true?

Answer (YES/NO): NO